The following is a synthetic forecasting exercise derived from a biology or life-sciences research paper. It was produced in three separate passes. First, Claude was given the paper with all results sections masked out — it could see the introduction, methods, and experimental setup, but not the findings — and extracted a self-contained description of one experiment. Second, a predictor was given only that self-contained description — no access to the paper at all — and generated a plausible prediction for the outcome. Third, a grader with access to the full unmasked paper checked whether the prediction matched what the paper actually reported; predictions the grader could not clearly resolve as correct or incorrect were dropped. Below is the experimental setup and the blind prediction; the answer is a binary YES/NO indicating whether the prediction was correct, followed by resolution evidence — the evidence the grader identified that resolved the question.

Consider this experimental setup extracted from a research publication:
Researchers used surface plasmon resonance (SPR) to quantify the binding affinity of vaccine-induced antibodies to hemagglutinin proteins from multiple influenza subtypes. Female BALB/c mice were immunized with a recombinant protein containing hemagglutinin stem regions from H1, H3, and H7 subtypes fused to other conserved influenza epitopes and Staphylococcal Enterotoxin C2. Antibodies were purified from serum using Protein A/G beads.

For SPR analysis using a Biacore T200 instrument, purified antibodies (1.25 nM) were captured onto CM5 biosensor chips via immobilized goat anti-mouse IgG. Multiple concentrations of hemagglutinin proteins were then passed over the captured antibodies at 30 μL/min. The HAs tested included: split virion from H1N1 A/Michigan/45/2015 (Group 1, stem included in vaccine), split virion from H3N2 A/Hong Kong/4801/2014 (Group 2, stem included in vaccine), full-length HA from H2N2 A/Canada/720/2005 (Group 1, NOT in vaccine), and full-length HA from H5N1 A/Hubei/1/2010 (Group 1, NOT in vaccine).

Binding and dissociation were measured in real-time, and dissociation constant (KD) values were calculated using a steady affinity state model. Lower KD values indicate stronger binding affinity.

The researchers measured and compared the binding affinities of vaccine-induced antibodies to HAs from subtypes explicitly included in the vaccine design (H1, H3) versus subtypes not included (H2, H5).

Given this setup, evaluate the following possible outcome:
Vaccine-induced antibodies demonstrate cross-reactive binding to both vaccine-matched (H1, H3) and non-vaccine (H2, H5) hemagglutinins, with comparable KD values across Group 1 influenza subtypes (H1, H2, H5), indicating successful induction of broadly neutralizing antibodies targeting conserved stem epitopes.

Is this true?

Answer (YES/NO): YES